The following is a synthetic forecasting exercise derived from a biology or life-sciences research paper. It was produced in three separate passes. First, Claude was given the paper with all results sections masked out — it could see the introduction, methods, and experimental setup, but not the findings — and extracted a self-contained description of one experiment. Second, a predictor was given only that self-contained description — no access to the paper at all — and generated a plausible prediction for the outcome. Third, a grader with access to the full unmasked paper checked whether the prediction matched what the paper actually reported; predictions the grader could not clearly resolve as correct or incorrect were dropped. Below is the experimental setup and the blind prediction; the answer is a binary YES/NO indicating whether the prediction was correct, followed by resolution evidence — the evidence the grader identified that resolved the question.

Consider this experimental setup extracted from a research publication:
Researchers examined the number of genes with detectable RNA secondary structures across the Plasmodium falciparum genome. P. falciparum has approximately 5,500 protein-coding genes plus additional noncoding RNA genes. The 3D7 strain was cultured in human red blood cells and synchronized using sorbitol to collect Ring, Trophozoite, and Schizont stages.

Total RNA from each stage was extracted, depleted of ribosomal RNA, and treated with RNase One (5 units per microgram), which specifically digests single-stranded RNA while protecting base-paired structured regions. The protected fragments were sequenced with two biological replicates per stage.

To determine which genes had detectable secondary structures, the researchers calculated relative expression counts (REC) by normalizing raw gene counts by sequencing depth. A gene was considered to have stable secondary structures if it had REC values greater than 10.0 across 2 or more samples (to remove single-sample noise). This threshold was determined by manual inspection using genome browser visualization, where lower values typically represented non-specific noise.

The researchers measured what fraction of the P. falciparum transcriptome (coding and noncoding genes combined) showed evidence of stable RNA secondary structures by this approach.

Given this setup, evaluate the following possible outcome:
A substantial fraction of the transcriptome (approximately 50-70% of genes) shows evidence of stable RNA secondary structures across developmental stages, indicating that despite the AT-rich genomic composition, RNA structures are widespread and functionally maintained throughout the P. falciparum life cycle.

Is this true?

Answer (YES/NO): NO